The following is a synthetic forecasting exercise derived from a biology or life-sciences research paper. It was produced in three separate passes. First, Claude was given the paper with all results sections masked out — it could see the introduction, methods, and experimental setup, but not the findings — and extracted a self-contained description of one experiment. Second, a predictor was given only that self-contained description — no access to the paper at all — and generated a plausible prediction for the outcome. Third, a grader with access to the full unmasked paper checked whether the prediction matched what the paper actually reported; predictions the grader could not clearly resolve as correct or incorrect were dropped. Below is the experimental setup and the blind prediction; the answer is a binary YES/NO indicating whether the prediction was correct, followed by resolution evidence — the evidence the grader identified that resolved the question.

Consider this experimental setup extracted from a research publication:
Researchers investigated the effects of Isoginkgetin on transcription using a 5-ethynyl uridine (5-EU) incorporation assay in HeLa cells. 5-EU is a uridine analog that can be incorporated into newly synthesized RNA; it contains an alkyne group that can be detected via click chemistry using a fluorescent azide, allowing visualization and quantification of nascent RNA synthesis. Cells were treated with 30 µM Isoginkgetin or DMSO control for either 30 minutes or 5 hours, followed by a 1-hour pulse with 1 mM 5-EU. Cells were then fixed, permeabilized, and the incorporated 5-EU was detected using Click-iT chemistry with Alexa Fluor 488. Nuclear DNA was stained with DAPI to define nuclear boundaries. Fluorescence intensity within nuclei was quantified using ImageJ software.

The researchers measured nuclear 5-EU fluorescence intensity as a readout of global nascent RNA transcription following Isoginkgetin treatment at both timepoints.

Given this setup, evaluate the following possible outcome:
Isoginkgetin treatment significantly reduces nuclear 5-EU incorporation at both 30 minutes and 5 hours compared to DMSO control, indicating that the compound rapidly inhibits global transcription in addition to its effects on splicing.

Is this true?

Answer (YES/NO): NO